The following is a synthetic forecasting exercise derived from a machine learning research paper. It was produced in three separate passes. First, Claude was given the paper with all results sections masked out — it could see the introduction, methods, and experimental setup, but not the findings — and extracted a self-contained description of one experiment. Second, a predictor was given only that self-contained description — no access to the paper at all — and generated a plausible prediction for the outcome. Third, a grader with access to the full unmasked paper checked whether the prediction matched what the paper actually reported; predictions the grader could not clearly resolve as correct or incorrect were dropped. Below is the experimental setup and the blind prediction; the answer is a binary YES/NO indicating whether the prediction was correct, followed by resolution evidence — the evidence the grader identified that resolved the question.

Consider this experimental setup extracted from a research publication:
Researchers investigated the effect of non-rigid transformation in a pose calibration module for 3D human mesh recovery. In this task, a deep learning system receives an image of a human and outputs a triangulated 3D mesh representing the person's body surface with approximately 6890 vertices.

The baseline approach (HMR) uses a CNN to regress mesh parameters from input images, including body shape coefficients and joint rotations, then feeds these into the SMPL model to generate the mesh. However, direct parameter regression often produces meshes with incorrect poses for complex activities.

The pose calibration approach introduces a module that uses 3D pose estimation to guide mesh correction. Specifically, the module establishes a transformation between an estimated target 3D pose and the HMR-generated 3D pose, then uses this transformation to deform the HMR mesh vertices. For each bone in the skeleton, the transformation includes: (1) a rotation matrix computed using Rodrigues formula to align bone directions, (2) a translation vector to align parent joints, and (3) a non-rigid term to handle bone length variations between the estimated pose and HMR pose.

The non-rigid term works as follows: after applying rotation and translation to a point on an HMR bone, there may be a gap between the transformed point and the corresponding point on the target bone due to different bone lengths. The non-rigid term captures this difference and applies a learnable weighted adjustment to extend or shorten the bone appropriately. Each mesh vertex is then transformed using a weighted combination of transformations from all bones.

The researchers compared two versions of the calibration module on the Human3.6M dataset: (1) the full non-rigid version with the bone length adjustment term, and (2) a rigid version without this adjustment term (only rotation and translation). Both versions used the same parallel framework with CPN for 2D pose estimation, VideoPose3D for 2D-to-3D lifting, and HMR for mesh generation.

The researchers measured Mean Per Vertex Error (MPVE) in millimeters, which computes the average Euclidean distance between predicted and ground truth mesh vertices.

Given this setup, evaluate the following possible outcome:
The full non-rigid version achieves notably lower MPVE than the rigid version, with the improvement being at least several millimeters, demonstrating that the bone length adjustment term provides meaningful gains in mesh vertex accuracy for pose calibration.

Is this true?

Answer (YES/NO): YES